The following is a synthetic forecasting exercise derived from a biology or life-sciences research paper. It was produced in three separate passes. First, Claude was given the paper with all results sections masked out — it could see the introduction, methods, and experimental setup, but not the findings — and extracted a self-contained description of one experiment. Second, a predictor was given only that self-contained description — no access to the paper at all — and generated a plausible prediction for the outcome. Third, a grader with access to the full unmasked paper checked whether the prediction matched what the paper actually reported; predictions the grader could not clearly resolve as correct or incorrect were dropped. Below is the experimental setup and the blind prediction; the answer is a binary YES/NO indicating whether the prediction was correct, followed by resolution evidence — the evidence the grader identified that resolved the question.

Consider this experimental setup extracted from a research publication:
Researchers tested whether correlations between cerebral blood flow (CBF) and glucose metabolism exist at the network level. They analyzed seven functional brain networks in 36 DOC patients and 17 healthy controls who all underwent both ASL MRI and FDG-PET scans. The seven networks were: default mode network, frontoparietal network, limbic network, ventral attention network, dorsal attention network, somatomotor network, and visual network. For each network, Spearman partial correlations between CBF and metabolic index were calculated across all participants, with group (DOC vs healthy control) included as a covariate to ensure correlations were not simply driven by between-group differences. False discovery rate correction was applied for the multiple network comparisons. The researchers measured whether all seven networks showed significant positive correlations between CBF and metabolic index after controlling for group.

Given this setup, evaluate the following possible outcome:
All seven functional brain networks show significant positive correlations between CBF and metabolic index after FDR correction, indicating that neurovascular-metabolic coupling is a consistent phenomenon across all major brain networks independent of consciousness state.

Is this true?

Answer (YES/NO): NO